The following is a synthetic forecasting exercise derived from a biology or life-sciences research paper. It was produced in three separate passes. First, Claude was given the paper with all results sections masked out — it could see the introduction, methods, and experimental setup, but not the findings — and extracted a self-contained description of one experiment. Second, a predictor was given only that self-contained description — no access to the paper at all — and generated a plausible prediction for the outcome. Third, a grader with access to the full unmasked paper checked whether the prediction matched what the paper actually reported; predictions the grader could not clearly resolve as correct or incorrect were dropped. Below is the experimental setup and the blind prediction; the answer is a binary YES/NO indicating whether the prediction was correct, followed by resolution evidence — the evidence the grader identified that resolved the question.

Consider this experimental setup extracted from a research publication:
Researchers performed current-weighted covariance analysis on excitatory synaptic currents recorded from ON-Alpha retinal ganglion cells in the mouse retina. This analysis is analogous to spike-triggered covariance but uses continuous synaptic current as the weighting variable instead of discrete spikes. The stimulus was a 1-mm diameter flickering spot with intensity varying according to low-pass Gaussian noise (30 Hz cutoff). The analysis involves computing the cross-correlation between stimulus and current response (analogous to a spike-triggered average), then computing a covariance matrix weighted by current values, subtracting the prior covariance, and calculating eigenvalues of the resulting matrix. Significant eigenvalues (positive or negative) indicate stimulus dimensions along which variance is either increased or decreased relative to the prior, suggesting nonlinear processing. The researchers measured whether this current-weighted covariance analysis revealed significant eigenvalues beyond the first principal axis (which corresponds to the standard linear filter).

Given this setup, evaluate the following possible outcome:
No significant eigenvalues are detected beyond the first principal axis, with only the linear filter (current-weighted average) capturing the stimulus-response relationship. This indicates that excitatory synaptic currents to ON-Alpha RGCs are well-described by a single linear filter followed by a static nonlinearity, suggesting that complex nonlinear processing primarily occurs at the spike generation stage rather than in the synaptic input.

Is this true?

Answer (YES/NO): NO